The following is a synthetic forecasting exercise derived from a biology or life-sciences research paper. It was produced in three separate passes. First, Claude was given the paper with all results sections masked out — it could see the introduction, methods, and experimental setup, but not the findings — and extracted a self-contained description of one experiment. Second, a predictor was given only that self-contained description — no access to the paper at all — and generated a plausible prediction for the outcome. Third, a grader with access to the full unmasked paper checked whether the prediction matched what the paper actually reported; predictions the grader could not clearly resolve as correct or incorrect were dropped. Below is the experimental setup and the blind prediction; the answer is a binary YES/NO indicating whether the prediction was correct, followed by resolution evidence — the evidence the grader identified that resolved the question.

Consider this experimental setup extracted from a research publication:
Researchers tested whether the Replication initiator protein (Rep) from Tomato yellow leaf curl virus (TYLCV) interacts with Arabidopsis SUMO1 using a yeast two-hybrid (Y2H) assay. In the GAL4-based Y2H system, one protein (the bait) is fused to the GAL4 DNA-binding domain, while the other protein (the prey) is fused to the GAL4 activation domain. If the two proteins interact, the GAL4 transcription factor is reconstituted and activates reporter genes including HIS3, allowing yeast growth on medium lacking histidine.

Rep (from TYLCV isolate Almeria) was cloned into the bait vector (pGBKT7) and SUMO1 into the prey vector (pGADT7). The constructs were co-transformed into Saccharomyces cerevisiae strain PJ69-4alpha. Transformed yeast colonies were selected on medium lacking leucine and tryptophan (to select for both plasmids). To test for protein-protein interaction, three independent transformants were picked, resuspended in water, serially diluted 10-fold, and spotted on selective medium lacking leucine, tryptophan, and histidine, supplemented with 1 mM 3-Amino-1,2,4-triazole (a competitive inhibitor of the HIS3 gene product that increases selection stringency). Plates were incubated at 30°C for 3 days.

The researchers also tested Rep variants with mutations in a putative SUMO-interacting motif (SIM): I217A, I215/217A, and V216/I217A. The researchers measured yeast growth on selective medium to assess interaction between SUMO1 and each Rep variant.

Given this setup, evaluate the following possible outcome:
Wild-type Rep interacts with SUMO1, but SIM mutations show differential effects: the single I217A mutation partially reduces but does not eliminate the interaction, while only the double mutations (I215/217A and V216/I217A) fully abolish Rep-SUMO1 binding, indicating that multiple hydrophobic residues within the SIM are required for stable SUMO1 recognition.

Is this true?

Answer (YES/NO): NO